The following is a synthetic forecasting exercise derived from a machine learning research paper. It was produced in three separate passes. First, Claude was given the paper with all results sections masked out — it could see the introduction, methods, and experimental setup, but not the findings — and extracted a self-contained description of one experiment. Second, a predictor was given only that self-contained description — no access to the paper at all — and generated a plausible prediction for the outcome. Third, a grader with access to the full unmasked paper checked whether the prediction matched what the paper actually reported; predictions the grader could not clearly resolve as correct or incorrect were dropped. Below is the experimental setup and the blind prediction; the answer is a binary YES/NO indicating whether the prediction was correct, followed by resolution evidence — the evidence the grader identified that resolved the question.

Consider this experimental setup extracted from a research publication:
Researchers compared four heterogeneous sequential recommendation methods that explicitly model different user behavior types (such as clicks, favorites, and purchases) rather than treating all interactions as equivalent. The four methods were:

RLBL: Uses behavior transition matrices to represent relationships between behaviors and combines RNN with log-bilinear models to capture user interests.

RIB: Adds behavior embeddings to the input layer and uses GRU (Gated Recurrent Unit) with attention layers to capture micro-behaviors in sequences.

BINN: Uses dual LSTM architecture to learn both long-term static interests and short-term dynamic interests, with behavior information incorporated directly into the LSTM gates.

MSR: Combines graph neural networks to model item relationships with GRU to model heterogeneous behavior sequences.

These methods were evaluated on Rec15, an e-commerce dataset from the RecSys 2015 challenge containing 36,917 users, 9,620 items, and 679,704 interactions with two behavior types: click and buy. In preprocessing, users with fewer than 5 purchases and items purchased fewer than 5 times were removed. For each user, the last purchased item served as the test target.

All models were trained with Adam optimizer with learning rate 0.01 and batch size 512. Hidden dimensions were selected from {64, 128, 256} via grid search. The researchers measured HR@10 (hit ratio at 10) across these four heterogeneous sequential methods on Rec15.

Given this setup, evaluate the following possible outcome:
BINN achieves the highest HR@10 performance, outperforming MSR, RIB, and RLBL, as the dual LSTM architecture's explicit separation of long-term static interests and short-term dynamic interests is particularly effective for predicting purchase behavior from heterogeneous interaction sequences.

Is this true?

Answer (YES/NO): NO